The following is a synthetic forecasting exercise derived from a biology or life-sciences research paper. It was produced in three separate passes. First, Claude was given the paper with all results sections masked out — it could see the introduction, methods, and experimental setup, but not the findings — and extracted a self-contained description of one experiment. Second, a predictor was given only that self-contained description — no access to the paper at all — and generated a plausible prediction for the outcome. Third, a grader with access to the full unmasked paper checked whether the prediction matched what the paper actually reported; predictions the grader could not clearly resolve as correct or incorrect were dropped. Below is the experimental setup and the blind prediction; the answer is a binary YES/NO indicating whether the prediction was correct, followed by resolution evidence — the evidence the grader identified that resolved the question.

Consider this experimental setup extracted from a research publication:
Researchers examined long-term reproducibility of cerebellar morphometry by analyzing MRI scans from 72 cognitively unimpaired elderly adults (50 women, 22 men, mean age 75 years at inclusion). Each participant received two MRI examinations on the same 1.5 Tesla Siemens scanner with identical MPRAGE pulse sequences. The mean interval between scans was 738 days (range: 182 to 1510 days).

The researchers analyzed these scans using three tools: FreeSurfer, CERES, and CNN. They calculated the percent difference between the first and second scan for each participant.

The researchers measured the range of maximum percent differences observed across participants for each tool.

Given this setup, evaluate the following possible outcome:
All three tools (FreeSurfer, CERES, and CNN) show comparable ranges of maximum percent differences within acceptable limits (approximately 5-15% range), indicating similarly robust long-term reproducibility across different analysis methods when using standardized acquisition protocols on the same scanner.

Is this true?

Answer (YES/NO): NO